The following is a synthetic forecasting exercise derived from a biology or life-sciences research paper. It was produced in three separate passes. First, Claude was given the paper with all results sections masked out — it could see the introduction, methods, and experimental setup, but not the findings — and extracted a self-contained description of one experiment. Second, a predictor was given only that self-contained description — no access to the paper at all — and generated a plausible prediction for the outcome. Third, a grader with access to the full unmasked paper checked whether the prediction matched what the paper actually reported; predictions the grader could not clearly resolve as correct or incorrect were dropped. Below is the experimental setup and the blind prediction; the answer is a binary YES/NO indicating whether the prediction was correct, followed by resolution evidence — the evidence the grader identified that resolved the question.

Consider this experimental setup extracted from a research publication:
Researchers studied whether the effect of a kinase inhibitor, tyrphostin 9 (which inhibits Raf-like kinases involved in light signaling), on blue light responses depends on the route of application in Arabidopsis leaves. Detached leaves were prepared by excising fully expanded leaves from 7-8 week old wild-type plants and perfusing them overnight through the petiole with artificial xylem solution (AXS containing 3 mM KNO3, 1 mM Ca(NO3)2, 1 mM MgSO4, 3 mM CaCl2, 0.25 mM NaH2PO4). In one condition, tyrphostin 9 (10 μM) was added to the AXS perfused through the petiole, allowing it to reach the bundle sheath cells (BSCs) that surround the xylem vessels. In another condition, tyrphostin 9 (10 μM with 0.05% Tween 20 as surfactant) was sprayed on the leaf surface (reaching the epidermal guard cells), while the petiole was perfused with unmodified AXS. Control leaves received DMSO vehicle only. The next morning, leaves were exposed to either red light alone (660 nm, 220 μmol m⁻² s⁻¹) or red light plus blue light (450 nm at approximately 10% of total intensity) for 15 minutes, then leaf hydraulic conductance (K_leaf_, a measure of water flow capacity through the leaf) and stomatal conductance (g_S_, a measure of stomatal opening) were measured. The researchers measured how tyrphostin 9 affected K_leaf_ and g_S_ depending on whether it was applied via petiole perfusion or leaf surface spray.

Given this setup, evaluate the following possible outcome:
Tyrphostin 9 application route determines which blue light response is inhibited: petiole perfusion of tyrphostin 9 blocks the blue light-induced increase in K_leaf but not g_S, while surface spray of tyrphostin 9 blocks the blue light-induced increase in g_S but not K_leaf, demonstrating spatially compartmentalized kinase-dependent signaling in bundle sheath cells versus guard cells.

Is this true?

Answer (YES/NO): YES